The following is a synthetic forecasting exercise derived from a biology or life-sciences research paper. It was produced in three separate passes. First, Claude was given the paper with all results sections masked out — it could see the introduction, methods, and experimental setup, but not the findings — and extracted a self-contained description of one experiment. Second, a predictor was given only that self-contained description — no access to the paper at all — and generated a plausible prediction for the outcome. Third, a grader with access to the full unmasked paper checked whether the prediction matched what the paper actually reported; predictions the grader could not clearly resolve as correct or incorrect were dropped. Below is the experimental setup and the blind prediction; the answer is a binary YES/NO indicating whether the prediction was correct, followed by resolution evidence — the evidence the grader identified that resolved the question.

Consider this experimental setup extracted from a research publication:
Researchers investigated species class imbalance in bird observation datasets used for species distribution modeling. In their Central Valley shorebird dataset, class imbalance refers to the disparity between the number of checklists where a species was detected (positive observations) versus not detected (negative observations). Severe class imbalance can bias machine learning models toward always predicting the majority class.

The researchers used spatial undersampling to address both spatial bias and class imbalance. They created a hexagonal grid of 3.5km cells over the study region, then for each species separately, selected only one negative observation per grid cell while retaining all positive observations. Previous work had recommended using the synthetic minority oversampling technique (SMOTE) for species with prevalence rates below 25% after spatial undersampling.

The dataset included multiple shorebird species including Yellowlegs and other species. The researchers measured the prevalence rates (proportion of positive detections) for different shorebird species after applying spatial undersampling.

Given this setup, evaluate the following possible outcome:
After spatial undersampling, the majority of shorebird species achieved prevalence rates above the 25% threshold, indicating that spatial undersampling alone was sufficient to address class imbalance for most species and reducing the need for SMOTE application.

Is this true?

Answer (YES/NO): NO